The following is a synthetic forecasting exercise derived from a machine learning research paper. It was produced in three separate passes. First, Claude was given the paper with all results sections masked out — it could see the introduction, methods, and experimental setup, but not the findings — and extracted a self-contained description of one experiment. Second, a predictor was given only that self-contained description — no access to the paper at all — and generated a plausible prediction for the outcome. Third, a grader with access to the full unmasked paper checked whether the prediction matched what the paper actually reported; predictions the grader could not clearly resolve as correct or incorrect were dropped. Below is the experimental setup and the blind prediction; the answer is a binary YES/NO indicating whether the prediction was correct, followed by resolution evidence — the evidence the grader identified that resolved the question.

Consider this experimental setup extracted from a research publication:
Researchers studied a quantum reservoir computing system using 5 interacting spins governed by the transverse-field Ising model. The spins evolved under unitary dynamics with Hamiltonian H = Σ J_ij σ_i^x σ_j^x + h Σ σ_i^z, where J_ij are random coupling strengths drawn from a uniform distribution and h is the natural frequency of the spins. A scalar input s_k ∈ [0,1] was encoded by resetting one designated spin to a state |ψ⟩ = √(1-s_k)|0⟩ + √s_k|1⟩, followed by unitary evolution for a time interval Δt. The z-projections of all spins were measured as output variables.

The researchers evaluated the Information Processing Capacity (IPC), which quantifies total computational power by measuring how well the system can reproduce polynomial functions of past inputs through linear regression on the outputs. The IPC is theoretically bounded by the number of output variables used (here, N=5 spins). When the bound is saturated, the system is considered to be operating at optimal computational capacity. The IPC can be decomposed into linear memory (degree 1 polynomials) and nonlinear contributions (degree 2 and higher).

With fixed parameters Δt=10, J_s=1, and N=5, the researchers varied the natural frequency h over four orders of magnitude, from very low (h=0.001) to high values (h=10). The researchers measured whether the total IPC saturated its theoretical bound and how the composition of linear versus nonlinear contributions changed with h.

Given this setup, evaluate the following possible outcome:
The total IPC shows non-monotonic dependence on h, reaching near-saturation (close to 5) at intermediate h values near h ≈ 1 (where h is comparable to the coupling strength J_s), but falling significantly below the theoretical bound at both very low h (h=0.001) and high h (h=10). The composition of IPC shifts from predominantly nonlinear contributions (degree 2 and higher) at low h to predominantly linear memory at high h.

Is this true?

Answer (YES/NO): NO